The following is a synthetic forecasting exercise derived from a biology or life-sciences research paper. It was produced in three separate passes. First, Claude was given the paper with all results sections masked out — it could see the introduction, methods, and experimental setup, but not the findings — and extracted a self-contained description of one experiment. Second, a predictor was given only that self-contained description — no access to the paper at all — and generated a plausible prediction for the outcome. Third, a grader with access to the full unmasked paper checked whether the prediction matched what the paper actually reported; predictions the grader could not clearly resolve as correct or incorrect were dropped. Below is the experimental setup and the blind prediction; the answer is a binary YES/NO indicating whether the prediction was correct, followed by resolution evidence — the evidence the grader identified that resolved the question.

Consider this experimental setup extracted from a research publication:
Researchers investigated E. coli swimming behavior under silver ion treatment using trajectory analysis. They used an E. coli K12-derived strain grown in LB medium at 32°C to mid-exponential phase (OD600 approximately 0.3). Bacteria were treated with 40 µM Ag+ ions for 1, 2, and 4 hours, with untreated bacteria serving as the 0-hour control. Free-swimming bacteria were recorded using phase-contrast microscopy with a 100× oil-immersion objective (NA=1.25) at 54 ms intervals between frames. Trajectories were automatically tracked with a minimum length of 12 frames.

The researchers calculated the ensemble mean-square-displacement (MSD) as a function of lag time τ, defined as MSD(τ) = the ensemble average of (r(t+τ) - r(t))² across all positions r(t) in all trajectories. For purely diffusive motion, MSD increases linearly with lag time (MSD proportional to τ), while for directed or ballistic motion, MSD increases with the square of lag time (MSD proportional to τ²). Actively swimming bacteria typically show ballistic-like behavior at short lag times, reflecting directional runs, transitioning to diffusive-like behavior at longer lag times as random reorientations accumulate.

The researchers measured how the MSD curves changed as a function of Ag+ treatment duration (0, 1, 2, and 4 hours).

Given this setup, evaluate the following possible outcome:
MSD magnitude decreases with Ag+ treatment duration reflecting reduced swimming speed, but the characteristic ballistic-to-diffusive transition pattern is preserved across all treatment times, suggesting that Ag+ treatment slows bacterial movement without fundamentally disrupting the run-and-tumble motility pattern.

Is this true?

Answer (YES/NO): NO